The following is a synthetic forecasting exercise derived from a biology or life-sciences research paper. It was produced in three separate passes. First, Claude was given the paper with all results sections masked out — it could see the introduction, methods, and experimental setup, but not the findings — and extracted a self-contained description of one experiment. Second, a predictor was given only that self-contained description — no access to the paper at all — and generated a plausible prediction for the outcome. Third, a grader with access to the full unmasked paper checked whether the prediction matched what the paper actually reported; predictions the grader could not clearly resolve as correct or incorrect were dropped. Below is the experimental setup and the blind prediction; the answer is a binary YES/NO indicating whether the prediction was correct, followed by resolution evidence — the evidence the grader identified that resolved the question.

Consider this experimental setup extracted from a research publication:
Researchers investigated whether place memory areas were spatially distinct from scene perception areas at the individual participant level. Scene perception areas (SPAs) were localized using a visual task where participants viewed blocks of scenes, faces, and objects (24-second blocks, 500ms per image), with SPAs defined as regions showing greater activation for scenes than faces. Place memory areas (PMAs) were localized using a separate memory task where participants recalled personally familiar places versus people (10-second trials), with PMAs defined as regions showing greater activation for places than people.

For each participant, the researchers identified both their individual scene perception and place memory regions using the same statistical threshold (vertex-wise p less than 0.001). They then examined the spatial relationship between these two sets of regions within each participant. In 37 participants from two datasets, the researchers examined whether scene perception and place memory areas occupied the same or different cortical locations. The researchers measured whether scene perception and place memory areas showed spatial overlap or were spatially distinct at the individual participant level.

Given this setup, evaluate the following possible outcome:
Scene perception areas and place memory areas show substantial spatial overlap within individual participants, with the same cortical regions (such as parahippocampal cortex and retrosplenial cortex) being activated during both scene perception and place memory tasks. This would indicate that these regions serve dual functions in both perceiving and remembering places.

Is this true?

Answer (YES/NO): NO